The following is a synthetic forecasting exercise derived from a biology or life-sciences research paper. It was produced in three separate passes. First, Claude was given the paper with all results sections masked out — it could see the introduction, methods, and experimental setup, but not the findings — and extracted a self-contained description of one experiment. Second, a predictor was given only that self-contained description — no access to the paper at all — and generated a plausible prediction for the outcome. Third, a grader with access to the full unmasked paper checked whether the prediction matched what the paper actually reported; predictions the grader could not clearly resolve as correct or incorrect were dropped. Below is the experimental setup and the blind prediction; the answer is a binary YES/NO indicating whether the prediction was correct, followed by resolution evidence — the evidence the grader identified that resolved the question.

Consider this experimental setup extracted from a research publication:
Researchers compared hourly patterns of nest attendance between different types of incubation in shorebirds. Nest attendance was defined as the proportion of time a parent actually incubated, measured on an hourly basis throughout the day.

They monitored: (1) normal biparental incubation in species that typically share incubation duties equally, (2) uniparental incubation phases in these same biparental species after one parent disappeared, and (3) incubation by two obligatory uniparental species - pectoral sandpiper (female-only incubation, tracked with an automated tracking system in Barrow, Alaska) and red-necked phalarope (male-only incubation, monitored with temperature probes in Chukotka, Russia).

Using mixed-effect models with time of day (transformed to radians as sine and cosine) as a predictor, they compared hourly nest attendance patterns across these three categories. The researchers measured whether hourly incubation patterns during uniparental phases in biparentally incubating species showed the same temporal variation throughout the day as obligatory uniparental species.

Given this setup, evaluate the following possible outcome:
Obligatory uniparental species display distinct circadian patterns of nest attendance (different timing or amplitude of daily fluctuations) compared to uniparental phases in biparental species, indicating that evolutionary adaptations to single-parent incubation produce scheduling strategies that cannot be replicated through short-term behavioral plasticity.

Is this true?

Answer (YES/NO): NO